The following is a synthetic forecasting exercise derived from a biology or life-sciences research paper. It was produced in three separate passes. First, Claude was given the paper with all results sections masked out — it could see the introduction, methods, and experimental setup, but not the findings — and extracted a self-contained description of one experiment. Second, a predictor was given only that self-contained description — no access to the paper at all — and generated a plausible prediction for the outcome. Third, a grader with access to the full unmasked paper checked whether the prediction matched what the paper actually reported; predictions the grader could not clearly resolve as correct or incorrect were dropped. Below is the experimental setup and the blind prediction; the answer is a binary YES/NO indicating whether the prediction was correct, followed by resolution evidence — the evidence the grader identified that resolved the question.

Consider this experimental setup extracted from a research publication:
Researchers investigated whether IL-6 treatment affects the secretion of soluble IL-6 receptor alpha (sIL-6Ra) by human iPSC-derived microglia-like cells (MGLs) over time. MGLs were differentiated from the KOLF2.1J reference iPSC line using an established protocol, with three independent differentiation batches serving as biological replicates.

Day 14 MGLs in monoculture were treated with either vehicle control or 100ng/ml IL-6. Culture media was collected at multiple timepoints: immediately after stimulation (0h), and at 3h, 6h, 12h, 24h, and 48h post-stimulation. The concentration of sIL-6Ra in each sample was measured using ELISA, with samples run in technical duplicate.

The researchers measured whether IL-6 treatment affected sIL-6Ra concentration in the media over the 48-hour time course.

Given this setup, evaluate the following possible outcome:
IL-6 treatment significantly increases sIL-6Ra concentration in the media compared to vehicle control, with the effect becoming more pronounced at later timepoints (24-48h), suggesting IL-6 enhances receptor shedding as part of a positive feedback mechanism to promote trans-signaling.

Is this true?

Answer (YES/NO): NO